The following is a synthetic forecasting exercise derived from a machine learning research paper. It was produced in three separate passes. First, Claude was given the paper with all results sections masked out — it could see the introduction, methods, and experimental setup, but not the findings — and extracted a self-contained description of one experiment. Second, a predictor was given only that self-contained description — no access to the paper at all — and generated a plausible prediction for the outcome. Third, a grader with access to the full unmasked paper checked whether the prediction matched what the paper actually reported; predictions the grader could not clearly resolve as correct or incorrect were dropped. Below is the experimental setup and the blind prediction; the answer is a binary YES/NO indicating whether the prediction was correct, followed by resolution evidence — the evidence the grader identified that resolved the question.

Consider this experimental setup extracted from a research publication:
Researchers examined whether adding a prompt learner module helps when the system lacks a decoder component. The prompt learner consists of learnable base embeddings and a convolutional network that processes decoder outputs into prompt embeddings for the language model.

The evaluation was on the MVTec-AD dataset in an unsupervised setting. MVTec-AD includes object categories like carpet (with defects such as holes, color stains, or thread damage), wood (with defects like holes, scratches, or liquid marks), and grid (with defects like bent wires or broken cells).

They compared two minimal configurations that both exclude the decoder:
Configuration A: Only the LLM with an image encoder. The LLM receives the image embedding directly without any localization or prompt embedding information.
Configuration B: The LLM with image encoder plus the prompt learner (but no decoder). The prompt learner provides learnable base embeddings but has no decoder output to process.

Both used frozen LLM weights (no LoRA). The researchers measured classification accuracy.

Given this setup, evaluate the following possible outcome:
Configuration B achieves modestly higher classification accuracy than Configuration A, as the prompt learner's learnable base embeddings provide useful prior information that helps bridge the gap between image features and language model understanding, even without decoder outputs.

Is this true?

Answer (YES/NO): YES